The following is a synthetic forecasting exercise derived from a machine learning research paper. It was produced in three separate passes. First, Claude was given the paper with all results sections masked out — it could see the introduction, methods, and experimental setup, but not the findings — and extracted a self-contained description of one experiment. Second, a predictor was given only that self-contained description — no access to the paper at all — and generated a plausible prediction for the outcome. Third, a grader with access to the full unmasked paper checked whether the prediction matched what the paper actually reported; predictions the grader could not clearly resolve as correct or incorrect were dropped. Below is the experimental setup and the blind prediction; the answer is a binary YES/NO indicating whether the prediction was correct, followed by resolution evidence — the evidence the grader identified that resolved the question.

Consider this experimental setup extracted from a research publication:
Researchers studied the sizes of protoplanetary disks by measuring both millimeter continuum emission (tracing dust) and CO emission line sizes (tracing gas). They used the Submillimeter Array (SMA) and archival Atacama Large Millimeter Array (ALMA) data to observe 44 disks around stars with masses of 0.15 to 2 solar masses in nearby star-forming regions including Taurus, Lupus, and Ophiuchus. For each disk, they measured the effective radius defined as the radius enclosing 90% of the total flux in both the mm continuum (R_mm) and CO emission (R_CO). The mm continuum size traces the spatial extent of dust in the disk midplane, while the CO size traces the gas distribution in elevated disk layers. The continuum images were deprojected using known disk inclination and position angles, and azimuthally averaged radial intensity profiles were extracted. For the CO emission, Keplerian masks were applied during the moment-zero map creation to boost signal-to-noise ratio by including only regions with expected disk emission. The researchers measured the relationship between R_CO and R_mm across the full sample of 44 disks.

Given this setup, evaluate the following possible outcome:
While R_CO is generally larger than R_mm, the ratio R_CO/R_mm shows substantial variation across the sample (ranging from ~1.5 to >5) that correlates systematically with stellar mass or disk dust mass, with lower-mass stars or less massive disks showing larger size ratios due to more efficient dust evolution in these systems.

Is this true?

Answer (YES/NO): NO